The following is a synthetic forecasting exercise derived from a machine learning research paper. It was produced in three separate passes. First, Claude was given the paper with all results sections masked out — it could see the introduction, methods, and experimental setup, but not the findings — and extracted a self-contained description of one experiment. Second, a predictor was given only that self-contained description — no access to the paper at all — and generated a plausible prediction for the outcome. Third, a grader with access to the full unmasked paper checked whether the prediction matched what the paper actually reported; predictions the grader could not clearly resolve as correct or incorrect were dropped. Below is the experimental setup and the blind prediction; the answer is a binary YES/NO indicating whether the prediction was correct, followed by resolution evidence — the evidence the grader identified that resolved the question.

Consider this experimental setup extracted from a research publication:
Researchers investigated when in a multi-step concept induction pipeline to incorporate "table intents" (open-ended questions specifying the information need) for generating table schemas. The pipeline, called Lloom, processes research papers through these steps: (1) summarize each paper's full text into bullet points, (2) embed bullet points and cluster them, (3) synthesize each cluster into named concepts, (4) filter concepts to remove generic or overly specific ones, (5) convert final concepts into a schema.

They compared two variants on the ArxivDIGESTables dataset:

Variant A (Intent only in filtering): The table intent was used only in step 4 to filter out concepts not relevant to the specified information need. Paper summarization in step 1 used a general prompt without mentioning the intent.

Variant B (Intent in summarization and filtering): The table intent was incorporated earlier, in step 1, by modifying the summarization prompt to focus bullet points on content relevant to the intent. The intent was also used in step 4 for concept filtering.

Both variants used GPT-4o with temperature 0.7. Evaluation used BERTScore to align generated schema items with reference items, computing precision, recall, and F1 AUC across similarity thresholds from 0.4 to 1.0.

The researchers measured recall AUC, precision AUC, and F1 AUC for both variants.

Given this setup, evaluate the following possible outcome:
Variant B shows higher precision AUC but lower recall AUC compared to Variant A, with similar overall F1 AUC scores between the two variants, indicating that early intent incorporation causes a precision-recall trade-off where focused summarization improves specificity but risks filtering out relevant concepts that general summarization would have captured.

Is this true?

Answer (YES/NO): YES